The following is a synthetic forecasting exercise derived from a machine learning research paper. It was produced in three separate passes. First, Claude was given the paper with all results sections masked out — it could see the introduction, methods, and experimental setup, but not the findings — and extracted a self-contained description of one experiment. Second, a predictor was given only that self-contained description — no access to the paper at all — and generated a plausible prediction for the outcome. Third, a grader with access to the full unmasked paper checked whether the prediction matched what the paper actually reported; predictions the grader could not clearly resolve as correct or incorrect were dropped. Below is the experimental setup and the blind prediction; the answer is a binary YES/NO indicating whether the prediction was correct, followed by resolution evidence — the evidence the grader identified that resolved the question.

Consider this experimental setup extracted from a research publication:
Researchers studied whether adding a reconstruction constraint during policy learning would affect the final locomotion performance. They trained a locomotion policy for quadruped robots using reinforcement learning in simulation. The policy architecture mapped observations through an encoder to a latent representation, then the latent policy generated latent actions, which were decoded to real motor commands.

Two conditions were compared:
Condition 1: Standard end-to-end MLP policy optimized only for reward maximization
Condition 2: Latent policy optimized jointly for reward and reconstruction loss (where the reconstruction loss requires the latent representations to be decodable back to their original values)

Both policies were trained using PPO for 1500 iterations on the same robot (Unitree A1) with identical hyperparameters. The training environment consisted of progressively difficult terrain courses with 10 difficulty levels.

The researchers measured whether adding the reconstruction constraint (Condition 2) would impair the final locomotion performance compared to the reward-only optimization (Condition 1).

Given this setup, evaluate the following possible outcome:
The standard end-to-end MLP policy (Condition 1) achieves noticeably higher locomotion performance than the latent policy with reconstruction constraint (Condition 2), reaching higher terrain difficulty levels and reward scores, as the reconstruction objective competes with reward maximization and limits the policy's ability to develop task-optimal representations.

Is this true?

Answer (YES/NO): NO